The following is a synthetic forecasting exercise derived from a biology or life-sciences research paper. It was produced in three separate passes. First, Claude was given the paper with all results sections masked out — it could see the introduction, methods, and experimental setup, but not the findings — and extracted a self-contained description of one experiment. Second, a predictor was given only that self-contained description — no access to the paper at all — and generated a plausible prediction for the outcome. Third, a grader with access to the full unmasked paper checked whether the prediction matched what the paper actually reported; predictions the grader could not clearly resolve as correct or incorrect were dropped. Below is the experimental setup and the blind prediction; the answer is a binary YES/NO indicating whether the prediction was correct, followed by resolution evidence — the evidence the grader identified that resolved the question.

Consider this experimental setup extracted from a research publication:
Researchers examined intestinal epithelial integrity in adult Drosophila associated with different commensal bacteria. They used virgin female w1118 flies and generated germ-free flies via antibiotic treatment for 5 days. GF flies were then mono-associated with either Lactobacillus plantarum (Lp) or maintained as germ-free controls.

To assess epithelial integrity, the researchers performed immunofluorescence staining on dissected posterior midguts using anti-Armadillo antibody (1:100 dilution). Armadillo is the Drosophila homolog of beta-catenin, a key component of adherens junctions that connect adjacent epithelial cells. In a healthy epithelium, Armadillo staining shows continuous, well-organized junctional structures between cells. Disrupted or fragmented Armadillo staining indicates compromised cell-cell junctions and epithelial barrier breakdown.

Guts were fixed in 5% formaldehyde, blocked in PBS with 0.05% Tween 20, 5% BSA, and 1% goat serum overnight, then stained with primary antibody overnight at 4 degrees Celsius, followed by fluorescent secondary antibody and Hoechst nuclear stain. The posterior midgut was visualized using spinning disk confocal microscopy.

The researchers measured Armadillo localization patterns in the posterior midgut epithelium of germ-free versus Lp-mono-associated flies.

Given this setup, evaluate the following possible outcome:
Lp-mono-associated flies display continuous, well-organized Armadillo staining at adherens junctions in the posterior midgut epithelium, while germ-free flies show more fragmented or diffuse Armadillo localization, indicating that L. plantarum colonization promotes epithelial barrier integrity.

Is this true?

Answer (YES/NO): NO